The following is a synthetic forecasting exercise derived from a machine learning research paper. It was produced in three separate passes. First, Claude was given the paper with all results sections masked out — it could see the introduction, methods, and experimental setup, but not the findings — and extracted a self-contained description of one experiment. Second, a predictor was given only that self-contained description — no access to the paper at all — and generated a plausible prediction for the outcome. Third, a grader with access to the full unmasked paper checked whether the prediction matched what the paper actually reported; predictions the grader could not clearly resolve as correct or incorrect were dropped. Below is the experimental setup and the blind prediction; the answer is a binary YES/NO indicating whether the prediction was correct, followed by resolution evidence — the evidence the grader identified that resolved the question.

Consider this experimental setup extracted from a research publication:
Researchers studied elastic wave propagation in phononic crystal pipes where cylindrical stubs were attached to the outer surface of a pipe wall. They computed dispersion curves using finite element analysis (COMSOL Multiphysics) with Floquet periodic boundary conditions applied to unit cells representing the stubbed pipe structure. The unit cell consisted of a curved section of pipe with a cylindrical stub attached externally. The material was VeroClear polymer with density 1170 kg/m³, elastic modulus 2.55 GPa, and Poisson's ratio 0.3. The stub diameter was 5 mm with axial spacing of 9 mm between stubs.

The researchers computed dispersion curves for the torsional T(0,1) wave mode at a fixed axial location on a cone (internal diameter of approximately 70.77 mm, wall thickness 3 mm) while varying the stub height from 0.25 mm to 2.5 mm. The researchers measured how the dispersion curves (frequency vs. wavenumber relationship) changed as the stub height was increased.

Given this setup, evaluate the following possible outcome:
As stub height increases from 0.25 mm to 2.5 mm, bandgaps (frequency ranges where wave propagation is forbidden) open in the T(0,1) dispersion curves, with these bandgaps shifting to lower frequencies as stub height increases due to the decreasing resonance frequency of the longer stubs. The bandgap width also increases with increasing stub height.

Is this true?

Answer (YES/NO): NO